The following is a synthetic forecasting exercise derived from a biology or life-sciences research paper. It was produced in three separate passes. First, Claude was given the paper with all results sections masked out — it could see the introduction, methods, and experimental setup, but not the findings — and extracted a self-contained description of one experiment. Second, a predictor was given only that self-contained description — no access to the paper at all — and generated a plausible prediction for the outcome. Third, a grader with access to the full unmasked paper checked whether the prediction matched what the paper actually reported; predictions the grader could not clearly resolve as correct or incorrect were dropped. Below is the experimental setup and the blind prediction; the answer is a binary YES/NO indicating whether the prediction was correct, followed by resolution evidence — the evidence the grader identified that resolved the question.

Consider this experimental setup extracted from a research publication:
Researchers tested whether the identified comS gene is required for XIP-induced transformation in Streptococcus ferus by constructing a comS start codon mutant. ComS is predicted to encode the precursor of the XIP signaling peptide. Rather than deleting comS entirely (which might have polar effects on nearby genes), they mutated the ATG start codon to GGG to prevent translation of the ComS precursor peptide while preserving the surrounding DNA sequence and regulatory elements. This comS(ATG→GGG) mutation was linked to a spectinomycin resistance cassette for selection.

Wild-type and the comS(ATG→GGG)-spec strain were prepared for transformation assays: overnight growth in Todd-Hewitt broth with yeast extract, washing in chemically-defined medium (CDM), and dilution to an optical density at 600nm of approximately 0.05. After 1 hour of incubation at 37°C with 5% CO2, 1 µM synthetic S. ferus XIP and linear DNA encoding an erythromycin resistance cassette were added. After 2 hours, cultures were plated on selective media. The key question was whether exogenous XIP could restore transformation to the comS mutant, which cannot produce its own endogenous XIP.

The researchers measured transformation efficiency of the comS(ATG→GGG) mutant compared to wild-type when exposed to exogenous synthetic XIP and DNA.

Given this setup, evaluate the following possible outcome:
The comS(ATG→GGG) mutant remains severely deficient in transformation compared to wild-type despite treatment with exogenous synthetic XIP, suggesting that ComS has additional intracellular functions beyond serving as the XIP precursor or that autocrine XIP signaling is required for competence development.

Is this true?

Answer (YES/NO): NO